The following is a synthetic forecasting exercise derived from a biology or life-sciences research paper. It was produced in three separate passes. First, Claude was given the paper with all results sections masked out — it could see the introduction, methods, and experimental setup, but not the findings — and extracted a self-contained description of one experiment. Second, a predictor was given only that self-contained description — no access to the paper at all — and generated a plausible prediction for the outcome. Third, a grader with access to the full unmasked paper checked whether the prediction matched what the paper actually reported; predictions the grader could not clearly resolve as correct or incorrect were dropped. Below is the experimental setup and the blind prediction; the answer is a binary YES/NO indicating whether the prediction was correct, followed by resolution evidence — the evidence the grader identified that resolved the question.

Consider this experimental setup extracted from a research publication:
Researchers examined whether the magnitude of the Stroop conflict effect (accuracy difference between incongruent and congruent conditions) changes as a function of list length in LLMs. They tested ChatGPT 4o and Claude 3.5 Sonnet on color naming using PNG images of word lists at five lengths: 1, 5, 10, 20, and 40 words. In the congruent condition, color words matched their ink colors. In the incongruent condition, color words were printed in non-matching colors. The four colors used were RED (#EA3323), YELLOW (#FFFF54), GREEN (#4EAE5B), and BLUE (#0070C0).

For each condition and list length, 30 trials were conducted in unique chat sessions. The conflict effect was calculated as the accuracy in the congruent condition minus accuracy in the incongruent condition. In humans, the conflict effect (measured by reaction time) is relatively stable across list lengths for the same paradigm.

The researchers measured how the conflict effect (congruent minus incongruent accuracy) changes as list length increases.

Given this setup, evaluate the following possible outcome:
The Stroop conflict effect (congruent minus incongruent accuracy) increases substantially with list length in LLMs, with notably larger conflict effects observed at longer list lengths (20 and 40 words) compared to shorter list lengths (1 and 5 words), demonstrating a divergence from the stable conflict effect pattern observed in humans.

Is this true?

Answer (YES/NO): YES